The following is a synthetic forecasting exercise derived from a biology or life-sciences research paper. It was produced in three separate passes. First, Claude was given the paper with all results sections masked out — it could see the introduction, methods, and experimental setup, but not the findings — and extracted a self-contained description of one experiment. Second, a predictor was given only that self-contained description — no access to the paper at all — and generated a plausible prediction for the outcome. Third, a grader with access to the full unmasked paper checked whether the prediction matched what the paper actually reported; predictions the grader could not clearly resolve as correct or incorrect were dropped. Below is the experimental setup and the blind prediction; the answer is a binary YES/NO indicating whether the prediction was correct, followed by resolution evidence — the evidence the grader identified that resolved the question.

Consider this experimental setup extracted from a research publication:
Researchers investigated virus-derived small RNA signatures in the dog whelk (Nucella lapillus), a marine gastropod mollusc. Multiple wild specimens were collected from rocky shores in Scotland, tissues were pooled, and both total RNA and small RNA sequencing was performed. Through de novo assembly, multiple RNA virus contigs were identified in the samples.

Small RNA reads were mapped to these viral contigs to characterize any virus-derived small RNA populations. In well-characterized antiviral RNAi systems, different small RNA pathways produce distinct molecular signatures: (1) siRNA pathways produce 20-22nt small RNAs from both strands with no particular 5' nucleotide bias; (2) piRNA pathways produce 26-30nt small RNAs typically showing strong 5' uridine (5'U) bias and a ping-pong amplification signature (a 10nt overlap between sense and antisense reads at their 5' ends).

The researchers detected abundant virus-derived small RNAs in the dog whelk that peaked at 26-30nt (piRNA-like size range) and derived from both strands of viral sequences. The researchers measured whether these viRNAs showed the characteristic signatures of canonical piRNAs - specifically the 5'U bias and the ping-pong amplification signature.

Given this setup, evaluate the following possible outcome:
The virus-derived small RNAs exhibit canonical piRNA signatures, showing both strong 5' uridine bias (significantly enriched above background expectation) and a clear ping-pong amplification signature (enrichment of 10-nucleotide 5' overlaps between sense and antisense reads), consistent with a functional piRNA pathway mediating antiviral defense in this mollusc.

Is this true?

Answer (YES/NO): NO